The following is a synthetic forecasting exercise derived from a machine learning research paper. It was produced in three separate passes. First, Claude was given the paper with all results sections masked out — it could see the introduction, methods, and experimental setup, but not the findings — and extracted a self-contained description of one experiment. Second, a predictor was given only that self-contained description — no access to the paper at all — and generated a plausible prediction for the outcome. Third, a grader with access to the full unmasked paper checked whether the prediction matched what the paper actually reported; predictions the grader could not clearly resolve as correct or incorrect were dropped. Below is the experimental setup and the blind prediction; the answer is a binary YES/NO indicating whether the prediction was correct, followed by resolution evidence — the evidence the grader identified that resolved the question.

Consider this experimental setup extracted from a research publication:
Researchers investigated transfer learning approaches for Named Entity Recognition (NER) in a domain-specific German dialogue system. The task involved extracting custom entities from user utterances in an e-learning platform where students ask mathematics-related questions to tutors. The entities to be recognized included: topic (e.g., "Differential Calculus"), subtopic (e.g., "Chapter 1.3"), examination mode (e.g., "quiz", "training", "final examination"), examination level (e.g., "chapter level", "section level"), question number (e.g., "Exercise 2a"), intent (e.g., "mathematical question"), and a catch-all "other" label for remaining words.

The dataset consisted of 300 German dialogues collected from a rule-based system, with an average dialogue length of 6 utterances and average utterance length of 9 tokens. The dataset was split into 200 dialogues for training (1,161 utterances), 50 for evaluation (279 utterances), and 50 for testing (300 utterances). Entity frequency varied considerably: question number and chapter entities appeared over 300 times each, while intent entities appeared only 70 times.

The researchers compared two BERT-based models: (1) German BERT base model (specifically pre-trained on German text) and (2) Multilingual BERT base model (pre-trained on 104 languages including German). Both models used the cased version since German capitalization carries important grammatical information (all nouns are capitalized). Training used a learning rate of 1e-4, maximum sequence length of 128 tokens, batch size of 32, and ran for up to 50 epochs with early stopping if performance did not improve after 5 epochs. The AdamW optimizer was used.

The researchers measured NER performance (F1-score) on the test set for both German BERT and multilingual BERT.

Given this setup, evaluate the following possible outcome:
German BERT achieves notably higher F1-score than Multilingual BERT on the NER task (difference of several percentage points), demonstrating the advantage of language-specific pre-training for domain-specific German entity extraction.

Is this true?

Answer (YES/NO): NO